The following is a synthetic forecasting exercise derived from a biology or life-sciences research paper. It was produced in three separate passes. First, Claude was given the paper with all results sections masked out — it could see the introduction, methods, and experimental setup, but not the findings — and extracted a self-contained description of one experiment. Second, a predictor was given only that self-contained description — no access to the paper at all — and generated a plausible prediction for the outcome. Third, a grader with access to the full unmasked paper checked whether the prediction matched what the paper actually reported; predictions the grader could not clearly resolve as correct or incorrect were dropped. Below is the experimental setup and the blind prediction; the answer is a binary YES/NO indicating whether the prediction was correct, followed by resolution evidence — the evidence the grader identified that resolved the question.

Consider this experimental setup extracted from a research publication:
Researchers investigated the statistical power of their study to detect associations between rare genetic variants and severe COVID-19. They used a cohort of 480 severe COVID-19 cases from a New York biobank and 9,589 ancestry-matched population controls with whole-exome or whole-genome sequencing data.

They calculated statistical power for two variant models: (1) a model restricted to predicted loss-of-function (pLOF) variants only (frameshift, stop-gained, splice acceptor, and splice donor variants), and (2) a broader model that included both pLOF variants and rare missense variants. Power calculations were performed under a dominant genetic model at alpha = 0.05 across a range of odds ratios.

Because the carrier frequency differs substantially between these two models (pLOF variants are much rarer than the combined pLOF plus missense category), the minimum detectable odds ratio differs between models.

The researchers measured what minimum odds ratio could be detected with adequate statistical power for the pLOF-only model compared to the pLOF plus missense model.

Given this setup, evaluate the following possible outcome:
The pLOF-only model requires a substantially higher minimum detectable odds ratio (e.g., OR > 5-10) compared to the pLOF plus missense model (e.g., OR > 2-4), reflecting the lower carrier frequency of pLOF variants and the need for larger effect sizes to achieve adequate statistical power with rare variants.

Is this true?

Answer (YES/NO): NO